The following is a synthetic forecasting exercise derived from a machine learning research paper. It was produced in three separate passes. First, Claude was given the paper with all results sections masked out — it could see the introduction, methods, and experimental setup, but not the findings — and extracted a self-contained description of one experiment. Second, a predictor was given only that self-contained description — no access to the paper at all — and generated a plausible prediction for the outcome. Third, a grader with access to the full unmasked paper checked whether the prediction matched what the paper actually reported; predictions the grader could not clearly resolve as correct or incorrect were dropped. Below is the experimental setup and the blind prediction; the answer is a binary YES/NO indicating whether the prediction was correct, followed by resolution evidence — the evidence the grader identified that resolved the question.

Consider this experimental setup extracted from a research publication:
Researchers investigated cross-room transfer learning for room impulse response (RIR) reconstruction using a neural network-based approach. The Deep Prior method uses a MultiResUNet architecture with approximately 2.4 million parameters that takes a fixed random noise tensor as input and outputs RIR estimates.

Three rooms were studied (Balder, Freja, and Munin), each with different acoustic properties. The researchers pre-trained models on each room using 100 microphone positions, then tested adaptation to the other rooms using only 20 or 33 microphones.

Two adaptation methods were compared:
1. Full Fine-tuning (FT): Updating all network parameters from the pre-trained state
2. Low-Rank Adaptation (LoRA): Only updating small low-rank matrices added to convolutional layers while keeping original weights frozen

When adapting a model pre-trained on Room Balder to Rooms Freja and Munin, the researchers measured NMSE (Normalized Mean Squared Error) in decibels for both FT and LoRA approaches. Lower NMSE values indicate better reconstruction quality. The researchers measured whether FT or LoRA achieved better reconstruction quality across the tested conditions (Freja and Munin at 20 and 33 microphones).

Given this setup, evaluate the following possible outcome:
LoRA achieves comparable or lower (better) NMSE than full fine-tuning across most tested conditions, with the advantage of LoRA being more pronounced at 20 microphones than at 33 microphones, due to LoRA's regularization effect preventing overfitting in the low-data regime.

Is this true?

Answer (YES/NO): NO